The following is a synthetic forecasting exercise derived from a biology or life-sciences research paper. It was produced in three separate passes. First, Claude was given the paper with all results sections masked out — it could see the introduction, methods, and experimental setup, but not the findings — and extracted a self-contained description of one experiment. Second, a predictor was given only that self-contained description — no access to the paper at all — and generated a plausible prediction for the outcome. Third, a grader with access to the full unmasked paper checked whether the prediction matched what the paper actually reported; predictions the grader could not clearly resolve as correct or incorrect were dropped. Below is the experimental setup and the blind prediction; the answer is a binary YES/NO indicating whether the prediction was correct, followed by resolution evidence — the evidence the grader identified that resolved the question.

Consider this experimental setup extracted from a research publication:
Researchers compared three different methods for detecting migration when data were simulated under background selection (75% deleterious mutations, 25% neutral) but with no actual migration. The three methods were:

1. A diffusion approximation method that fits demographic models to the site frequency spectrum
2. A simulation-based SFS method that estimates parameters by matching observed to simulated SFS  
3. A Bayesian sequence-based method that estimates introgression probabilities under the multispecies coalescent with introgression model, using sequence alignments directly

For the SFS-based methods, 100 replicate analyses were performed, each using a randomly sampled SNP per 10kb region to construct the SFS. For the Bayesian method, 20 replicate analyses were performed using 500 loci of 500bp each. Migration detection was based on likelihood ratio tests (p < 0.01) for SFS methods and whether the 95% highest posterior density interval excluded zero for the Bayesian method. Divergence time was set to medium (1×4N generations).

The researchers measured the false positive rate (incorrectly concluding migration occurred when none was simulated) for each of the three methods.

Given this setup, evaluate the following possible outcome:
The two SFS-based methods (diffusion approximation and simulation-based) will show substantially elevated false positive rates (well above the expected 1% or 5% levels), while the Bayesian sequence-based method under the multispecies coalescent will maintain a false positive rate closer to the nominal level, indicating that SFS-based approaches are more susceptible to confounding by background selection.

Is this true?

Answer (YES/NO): NO